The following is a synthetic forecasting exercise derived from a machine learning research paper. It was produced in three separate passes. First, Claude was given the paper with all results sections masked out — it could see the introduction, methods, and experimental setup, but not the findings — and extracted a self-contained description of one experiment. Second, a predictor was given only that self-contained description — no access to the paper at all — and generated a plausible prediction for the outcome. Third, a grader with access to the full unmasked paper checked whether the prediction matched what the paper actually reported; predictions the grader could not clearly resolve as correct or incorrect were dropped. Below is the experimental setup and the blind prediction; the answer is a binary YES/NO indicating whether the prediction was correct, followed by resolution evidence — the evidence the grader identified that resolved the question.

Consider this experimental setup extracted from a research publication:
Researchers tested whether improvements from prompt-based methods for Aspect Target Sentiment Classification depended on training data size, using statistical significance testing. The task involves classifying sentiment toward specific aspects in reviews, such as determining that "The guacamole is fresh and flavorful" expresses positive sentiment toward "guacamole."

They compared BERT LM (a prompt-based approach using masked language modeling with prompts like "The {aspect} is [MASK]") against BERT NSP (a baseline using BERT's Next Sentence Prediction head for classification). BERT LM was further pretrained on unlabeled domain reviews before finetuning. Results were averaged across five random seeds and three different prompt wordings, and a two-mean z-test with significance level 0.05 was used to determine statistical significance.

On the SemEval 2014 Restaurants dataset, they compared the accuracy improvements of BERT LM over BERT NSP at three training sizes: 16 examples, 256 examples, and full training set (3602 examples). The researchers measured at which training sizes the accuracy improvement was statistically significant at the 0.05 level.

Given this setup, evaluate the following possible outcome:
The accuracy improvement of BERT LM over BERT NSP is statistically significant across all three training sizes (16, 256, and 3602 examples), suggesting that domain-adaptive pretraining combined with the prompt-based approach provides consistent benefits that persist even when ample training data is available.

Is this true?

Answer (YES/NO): NO